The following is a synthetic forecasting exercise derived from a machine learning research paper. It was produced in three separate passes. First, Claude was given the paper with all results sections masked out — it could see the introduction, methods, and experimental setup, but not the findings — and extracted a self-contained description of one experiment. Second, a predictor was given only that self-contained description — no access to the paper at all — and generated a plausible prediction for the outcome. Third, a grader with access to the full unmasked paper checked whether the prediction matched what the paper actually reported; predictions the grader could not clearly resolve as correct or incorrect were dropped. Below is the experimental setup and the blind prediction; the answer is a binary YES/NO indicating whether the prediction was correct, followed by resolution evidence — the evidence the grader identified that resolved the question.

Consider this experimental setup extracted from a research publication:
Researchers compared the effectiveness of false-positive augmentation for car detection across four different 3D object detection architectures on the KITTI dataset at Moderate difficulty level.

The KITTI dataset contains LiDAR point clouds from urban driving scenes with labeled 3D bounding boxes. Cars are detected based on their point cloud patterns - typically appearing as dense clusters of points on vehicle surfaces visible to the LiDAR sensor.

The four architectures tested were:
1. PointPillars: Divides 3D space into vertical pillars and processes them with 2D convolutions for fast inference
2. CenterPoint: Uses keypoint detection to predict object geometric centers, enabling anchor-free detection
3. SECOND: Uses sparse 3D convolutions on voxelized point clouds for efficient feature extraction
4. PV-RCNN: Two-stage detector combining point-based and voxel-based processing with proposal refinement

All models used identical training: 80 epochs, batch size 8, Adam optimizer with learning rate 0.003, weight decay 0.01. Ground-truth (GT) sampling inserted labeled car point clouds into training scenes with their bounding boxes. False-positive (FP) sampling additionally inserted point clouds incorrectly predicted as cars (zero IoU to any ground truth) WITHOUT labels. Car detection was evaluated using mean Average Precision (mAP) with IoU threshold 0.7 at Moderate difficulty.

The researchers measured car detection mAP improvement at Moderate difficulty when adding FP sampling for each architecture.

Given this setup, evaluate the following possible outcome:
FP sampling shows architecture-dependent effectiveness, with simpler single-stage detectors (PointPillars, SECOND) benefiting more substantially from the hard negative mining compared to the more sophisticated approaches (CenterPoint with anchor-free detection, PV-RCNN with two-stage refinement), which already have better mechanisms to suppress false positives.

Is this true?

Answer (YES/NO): NO